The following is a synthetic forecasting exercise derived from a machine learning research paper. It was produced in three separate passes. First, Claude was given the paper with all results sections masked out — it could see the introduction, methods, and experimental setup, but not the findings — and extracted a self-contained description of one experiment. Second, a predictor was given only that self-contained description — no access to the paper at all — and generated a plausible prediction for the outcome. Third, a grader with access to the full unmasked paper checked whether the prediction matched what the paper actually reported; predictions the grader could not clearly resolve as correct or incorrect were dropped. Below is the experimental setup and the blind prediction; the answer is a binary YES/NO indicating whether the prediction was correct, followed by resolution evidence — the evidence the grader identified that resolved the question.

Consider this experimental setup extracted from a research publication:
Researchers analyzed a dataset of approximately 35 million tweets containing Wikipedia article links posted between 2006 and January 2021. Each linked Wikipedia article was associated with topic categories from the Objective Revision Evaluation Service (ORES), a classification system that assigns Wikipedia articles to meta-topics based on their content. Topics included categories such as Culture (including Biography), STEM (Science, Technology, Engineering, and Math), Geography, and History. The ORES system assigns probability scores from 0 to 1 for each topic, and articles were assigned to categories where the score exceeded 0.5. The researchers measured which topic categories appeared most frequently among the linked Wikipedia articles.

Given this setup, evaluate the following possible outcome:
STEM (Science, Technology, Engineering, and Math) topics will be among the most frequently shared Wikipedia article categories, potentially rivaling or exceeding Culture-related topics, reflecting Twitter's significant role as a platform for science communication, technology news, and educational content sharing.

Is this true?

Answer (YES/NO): NO